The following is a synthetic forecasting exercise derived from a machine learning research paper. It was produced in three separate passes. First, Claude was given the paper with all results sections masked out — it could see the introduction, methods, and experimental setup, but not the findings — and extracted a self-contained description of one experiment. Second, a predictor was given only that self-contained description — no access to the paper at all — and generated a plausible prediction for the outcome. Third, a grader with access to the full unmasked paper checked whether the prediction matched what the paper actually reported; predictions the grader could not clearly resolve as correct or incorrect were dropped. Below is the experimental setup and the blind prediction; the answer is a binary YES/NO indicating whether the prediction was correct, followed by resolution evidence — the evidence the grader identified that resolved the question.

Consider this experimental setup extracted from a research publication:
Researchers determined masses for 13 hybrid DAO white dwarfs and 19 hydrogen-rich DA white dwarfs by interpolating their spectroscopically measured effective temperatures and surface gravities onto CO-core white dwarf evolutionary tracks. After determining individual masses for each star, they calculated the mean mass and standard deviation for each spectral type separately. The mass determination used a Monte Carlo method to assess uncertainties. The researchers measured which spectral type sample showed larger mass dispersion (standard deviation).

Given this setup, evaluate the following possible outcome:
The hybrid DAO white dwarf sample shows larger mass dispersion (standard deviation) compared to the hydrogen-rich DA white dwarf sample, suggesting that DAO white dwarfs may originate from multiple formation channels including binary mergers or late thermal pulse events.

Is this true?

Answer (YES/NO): NO